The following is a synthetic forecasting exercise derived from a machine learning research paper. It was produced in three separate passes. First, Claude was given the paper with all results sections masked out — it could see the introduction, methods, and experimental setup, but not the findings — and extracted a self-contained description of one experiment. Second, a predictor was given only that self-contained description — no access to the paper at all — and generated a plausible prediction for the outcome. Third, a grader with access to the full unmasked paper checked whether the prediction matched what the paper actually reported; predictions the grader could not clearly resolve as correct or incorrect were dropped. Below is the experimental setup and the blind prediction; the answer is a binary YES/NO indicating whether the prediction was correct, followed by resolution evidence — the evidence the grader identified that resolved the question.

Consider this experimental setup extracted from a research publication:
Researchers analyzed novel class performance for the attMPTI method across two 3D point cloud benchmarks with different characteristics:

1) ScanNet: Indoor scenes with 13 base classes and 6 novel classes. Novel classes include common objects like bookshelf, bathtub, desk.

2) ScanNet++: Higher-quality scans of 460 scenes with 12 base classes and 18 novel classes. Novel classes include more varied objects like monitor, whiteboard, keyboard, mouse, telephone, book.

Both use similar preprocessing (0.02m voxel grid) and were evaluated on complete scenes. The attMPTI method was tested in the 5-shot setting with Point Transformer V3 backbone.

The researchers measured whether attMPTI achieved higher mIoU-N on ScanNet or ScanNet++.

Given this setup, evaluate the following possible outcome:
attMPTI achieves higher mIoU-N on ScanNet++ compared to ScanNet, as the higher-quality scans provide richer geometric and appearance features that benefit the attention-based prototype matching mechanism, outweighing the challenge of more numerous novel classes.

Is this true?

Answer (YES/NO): YES